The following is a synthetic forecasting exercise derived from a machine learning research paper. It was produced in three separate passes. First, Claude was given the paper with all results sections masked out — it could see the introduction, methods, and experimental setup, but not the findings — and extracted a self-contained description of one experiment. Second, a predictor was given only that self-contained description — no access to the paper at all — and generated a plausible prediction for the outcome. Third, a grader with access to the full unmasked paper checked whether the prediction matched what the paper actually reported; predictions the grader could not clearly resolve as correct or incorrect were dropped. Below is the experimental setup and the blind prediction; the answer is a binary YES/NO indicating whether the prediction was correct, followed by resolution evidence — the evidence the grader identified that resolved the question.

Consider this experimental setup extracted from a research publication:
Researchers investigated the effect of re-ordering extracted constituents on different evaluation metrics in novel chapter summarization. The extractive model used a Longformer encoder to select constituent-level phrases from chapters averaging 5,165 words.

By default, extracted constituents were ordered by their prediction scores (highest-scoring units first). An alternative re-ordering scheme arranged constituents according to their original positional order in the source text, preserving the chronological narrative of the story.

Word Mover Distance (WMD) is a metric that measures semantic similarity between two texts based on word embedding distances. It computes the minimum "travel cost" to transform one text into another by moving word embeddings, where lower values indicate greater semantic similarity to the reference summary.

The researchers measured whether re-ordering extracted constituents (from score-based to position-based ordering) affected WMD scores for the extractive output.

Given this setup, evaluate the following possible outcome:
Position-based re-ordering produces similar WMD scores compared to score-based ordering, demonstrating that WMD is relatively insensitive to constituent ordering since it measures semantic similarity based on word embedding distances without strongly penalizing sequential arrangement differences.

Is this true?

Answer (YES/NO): YES